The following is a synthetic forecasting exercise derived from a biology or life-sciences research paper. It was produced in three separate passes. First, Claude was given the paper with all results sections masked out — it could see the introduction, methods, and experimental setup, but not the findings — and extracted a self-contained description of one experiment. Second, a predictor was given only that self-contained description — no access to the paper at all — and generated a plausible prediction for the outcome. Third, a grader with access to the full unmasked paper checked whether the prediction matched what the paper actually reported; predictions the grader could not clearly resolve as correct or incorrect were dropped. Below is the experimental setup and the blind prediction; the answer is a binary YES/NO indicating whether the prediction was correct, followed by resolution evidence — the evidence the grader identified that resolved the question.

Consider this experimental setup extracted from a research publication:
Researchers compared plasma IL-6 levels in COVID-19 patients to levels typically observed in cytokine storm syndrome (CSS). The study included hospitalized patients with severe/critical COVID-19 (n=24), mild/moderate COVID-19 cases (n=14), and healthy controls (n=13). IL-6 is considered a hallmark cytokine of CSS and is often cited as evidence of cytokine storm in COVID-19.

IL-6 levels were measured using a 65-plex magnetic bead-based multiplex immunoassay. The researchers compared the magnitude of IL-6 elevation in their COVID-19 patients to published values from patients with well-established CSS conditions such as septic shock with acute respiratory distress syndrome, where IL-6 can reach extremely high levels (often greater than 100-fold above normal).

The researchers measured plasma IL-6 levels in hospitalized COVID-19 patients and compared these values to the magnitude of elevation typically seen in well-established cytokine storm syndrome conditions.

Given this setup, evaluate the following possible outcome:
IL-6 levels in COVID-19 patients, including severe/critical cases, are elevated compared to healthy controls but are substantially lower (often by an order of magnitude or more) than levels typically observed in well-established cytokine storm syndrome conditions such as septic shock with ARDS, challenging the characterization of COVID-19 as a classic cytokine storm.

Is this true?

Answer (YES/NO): YES